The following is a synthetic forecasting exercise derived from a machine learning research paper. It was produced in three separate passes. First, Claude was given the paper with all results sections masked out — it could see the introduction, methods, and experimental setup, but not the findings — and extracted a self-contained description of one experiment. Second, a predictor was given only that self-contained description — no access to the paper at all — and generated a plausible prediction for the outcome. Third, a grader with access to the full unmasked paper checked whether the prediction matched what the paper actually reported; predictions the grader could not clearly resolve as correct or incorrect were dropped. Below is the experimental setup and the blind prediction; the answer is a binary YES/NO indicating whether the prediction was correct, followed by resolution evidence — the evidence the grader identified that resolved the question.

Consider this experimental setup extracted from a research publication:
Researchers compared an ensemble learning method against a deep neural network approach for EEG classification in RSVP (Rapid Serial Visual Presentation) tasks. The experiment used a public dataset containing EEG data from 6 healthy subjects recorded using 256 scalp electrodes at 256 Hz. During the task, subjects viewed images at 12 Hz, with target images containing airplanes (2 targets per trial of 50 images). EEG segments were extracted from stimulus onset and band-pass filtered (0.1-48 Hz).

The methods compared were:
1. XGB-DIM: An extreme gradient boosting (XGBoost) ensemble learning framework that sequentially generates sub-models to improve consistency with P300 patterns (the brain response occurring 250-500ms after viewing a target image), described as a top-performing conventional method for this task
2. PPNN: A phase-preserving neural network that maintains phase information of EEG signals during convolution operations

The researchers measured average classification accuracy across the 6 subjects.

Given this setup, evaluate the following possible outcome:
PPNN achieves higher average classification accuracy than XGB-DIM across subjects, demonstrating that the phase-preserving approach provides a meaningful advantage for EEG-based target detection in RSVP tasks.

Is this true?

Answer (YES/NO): NO